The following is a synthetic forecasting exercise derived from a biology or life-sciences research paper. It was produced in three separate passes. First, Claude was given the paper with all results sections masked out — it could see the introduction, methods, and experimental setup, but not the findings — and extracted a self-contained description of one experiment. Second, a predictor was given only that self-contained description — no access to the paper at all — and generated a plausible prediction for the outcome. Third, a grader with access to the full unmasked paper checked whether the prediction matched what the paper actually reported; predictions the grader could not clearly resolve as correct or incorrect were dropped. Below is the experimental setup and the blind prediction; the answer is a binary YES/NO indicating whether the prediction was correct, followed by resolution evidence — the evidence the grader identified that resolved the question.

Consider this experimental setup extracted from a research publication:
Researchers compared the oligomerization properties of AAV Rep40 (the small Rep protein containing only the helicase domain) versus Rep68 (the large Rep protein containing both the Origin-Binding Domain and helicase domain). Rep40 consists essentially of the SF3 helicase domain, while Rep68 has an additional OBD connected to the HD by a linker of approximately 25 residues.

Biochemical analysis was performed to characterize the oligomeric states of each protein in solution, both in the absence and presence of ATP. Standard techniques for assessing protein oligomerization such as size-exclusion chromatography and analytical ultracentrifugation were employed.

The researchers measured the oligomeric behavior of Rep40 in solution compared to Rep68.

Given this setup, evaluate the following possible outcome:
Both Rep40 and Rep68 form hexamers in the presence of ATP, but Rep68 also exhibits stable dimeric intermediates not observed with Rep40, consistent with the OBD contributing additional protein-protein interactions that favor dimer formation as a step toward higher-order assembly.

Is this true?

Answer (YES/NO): NO